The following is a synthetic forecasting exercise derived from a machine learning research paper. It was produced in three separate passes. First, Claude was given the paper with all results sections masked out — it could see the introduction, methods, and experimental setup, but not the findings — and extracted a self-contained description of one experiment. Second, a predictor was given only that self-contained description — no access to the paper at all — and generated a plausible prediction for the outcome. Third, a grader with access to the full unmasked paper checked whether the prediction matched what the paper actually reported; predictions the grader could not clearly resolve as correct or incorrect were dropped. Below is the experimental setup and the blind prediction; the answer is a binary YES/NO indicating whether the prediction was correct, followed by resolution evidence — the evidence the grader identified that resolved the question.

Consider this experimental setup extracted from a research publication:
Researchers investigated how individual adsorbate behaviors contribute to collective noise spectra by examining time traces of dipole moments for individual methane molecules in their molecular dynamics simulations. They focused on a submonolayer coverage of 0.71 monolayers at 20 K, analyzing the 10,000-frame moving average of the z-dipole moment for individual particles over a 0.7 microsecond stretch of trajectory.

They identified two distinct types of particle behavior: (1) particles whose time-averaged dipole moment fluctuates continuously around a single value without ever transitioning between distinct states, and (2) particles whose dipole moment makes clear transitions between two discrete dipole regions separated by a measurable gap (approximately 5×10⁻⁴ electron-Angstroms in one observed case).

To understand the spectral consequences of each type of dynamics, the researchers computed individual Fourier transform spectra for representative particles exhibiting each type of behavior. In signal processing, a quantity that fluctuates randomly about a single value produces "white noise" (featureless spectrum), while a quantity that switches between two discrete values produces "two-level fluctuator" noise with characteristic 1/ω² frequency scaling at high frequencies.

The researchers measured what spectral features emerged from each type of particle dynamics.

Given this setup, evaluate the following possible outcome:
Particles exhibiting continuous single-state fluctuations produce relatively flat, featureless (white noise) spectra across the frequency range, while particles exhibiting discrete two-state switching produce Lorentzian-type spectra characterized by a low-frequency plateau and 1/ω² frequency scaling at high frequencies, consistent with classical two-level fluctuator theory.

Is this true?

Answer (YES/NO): YES